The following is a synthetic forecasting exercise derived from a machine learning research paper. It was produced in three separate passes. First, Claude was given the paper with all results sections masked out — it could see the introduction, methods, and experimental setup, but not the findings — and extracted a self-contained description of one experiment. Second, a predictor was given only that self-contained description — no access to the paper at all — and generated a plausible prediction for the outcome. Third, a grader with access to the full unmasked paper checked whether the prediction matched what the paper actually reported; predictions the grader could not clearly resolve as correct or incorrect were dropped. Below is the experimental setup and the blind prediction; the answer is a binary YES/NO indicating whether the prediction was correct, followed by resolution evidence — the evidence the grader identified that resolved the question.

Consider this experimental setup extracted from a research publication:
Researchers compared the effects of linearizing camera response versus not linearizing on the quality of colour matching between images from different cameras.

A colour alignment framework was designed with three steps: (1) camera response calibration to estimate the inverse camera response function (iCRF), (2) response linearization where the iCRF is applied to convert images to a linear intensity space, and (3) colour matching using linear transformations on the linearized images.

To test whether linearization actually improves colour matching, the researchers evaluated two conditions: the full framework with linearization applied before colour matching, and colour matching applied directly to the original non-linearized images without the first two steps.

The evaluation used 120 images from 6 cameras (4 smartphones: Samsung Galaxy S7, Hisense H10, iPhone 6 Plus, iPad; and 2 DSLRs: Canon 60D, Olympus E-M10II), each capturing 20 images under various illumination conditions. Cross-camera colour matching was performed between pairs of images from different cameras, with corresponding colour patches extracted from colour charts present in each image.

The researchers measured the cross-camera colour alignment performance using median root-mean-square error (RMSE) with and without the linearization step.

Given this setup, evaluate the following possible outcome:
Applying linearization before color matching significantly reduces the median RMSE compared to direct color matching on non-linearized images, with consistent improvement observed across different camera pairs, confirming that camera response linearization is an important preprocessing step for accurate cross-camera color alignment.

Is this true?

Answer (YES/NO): NO